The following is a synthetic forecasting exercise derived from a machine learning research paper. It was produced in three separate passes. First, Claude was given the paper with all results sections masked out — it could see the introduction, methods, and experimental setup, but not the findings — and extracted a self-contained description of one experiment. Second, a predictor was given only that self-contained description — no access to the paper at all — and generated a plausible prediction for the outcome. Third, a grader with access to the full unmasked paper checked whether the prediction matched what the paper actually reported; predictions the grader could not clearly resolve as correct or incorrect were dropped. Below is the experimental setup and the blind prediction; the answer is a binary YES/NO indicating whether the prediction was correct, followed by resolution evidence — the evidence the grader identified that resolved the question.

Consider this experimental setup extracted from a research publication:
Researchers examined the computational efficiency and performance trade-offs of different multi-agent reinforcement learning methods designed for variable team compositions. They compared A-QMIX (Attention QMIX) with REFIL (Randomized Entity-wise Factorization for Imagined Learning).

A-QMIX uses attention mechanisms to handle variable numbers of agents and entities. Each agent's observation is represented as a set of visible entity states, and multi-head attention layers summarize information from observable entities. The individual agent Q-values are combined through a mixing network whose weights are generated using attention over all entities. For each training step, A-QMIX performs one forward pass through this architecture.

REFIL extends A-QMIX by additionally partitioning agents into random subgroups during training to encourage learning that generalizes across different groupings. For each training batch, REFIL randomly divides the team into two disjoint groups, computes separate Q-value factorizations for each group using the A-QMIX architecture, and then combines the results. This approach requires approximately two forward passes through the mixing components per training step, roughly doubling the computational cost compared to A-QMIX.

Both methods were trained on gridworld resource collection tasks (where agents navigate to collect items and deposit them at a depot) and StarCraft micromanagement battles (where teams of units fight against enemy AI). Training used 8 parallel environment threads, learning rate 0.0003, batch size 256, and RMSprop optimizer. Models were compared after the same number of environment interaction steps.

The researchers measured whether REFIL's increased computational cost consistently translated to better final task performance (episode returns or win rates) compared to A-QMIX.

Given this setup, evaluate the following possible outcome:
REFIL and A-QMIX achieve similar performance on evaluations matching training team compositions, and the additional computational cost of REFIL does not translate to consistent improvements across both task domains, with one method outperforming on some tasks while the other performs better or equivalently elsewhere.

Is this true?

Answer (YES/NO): YES